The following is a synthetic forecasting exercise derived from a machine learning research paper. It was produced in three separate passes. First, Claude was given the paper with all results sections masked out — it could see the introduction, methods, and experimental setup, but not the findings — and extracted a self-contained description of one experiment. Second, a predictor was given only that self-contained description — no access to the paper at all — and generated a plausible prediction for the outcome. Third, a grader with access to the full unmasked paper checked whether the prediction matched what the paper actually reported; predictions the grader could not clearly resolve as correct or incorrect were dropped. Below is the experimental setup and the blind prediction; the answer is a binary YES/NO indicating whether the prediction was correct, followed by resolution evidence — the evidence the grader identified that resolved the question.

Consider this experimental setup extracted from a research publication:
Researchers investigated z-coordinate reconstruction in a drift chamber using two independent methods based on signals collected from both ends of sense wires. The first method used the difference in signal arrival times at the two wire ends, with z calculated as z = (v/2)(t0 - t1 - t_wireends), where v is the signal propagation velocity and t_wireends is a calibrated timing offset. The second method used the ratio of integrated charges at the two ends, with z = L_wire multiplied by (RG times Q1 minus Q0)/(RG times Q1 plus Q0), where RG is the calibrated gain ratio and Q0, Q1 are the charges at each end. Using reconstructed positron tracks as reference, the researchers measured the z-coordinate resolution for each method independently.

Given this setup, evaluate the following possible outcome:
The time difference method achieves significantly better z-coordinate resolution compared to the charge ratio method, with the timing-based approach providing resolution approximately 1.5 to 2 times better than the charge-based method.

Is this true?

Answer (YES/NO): NO